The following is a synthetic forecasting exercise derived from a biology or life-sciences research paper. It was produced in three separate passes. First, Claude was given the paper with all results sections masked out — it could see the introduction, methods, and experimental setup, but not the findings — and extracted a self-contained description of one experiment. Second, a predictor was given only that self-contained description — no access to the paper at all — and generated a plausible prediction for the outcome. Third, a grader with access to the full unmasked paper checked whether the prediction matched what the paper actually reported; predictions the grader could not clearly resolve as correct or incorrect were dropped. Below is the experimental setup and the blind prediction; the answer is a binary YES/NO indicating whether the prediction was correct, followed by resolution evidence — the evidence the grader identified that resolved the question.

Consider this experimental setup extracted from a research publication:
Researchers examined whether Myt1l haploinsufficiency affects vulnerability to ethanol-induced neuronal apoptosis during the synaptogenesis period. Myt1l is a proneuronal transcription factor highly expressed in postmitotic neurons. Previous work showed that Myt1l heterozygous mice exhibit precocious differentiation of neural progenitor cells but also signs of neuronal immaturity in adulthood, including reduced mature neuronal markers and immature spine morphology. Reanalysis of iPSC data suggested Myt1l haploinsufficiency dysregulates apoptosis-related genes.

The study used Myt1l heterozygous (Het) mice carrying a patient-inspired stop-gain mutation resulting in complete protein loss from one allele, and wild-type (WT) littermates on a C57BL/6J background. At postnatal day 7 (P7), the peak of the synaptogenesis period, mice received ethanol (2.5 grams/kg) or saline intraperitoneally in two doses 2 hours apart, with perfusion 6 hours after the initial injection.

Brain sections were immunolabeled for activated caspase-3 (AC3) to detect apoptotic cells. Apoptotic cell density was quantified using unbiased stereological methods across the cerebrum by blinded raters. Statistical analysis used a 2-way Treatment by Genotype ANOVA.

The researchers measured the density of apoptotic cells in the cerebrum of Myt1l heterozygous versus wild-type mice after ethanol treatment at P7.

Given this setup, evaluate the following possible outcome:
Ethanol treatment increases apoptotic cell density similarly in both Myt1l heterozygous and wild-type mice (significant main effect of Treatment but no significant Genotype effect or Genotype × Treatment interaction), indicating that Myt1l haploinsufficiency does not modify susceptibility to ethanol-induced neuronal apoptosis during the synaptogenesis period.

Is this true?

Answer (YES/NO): YES